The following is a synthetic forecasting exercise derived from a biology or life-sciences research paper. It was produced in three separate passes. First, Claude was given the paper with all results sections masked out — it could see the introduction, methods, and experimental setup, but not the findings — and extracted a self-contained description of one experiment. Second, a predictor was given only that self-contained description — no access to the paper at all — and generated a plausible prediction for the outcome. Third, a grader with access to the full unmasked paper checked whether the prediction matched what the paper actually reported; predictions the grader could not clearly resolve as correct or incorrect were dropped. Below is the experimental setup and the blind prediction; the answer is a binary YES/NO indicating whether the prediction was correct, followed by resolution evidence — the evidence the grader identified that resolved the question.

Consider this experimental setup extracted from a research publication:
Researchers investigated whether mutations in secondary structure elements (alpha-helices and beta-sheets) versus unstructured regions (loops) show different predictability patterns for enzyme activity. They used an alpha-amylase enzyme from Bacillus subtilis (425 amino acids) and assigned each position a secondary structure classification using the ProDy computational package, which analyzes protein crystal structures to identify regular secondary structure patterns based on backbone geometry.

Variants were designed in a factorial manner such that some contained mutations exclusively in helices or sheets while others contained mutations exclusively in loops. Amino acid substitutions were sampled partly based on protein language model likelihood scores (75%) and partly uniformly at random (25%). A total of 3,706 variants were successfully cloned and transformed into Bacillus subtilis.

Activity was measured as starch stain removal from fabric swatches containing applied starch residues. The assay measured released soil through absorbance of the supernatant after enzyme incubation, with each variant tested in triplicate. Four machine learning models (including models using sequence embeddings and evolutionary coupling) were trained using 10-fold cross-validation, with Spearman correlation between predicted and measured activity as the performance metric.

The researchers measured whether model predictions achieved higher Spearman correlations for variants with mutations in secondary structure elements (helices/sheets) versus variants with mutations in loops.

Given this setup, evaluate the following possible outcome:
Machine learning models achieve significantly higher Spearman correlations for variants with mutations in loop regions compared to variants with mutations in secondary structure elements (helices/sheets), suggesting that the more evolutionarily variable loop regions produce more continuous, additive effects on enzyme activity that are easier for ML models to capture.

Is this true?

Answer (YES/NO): NO